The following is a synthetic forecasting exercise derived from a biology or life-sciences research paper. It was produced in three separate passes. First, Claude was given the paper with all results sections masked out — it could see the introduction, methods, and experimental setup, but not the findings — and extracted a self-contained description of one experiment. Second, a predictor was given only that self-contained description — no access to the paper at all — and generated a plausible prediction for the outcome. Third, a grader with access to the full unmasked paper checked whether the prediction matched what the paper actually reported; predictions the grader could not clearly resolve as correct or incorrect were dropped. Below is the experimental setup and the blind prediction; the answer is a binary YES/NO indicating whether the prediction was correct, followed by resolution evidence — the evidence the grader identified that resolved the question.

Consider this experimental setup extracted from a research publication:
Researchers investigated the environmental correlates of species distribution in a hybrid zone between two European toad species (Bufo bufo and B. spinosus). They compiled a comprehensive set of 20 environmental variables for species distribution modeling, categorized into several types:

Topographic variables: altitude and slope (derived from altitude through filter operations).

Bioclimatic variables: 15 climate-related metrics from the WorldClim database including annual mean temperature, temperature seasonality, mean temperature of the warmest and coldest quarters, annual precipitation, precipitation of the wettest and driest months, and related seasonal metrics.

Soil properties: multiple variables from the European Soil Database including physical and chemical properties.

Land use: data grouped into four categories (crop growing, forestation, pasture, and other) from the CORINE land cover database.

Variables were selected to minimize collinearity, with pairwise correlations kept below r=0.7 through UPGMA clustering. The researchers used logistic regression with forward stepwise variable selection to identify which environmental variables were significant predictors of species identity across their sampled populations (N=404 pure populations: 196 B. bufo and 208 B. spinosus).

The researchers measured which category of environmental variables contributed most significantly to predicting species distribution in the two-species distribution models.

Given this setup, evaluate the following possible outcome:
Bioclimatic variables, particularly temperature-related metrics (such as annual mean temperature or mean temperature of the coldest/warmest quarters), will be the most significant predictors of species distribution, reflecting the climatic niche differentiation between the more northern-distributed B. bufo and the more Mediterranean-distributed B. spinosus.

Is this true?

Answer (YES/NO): YES